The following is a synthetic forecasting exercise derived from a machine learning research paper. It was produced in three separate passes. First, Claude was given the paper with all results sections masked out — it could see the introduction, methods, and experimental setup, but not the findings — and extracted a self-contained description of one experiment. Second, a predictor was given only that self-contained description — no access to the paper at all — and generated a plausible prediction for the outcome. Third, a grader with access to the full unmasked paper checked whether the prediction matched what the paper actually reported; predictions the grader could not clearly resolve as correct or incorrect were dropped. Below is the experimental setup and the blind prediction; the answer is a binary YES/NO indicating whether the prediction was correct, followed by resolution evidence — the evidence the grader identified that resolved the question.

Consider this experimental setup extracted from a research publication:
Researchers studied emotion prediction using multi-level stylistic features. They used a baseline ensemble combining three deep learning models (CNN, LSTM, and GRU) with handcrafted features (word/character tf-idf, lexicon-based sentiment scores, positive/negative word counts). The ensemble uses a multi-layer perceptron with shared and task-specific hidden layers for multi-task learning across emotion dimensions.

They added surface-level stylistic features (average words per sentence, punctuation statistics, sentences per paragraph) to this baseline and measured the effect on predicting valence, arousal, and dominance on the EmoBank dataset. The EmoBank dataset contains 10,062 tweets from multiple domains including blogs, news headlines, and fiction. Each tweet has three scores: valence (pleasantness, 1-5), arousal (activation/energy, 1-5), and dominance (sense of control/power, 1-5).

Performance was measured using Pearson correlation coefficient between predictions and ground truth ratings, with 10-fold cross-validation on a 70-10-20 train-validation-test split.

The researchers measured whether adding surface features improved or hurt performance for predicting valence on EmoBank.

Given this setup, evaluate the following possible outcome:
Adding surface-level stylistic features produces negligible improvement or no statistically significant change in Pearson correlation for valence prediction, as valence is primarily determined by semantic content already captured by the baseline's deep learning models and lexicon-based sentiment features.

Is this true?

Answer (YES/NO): NO